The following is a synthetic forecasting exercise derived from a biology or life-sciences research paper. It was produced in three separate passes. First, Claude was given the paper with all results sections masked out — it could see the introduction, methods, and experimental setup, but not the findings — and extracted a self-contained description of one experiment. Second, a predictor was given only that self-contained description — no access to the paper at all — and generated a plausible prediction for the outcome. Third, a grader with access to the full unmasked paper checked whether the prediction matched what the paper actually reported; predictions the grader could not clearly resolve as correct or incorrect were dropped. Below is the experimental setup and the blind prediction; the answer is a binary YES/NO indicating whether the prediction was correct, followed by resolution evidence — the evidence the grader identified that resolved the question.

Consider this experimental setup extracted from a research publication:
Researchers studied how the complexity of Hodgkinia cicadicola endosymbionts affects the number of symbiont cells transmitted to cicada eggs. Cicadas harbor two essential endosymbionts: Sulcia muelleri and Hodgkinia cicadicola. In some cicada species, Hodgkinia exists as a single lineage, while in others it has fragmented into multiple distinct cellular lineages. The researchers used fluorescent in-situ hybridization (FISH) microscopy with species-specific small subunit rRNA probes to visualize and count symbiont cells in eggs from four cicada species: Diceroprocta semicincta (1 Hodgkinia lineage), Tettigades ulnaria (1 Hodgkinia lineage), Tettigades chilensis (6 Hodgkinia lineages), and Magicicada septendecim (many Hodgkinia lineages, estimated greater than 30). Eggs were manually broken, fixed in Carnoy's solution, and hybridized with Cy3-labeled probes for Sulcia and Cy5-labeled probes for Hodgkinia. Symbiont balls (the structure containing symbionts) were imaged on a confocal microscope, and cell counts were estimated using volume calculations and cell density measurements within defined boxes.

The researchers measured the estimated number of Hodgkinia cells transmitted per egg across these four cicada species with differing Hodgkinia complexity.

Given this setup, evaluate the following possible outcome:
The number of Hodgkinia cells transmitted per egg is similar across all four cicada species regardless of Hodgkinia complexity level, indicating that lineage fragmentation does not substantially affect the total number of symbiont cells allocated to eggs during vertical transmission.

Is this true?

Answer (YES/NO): NO